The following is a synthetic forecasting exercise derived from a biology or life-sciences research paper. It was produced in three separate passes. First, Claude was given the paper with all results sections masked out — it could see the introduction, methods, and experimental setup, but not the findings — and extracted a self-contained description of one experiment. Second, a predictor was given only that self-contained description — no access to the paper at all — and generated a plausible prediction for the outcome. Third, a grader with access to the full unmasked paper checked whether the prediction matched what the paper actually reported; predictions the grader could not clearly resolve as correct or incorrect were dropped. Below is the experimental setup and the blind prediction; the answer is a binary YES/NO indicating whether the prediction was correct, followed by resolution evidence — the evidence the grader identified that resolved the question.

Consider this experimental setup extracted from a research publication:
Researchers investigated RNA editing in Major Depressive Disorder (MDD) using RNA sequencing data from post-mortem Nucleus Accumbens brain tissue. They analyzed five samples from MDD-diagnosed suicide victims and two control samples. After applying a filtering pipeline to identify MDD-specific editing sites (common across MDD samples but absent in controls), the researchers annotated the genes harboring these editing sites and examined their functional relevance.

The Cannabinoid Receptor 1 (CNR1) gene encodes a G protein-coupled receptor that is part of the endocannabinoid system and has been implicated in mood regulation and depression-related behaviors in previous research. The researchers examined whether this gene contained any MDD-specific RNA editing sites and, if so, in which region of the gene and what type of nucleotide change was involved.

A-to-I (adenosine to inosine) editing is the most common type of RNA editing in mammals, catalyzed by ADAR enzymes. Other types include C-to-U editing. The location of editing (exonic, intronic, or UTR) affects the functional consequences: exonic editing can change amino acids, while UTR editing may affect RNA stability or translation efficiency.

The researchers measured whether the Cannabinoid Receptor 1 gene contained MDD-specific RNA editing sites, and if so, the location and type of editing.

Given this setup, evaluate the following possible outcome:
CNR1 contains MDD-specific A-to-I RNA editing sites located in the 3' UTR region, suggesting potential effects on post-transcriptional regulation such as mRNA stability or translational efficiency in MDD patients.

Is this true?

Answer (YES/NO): YES